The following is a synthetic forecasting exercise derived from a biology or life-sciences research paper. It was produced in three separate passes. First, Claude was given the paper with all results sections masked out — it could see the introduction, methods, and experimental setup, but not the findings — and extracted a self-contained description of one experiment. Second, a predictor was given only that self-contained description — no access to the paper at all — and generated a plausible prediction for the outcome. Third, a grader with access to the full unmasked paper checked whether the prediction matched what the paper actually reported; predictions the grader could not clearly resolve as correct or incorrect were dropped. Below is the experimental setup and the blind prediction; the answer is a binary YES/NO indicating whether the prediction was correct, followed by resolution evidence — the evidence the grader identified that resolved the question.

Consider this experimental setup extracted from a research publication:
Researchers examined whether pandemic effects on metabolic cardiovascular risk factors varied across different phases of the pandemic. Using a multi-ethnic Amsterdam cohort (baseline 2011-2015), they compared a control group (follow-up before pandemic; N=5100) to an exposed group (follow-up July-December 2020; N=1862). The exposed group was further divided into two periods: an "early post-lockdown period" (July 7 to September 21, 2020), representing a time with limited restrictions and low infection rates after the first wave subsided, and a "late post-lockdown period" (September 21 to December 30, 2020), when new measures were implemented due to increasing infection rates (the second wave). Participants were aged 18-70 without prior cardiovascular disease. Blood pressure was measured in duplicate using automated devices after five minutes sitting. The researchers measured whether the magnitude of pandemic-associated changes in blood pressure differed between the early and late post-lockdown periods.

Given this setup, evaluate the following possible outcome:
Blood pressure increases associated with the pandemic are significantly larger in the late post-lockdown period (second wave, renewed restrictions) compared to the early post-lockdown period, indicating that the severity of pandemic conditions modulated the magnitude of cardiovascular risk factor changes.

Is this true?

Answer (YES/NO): YES